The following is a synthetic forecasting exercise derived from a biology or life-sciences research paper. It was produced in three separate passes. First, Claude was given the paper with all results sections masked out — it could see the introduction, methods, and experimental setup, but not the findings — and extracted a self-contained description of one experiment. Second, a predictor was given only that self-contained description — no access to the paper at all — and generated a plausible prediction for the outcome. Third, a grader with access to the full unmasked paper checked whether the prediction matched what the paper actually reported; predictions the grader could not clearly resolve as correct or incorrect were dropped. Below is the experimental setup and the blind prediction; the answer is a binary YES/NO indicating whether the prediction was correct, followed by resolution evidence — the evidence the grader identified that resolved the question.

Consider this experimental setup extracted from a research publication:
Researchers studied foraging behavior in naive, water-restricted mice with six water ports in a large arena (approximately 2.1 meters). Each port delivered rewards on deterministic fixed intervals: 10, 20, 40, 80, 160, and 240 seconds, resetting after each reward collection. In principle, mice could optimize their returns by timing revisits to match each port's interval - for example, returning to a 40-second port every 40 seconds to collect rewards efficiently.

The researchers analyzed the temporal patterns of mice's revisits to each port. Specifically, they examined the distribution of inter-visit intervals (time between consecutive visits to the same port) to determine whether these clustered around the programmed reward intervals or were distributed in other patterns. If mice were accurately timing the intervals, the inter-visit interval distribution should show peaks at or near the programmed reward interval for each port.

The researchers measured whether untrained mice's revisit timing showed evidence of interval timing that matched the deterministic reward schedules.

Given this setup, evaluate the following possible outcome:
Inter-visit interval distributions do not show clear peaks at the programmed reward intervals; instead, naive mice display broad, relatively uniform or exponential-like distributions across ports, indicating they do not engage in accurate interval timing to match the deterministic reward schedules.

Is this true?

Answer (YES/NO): YES